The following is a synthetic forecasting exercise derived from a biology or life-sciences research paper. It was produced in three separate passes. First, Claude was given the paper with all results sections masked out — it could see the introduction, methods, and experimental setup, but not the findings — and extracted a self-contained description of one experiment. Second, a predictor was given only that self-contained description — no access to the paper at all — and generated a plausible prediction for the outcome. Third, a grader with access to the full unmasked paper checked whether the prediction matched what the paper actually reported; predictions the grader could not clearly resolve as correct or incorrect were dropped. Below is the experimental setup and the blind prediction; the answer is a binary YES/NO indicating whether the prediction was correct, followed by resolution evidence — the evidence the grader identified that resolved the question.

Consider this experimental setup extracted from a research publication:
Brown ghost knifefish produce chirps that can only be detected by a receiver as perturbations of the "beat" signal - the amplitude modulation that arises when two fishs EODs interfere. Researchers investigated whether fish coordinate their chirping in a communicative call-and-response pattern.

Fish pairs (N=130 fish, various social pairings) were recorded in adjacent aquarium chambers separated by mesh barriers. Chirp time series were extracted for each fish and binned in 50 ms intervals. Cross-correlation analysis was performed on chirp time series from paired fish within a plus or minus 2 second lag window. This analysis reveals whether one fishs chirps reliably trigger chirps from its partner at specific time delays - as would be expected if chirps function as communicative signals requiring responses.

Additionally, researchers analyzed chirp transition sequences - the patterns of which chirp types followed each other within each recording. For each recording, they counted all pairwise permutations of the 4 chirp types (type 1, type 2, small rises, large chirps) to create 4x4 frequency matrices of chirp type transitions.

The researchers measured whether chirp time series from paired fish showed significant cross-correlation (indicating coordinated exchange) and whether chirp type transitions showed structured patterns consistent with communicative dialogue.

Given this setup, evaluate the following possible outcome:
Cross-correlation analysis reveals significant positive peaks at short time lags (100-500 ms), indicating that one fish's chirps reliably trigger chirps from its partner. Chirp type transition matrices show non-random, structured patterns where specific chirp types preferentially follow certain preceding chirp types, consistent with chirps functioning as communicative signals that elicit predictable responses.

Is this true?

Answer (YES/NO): NO